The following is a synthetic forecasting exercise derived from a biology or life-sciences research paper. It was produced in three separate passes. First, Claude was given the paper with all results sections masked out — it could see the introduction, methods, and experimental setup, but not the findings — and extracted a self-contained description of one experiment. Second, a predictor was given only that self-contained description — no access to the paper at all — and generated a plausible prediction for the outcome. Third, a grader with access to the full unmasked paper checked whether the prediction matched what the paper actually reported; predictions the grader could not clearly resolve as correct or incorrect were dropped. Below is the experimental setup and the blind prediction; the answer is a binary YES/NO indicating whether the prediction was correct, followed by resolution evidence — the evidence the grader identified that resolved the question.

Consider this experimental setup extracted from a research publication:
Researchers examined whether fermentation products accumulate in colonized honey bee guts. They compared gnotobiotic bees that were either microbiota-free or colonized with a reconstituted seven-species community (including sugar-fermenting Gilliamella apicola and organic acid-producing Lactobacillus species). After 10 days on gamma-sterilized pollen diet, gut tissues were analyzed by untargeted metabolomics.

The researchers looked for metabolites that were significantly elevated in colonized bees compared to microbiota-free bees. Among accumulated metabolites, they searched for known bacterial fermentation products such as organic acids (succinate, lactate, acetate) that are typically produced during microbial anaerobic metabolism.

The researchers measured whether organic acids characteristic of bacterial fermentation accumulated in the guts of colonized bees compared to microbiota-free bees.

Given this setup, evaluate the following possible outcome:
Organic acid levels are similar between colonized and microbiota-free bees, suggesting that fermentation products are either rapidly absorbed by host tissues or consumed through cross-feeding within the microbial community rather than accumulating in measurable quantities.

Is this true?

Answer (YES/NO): NO